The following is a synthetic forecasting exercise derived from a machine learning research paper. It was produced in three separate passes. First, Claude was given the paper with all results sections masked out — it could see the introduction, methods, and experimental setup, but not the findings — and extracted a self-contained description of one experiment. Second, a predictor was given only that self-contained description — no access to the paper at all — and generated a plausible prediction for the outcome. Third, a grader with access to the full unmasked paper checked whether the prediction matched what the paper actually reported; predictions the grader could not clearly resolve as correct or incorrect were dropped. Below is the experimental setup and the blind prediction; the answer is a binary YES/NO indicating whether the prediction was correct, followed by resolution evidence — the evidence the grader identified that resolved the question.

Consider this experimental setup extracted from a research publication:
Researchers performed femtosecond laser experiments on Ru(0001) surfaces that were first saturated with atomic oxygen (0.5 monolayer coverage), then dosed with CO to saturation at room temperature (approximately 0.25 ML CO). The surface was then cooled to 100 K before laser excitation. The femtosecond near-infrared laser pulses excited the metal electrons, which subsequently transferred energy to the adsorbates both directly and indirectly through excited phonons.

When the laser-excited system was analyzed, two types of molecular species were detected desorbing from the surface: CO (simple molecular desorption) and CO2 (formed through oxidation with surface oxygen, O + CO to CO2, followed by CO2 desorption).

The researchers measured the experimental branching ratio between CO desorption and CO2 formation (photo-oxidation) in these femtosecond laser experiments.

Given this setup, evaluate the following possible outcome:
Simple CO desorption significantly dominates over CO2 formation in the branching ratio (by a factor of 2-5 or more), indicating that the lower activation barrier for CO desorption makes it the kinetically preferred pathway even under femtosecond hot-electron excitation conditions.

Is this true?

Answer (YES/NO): YES